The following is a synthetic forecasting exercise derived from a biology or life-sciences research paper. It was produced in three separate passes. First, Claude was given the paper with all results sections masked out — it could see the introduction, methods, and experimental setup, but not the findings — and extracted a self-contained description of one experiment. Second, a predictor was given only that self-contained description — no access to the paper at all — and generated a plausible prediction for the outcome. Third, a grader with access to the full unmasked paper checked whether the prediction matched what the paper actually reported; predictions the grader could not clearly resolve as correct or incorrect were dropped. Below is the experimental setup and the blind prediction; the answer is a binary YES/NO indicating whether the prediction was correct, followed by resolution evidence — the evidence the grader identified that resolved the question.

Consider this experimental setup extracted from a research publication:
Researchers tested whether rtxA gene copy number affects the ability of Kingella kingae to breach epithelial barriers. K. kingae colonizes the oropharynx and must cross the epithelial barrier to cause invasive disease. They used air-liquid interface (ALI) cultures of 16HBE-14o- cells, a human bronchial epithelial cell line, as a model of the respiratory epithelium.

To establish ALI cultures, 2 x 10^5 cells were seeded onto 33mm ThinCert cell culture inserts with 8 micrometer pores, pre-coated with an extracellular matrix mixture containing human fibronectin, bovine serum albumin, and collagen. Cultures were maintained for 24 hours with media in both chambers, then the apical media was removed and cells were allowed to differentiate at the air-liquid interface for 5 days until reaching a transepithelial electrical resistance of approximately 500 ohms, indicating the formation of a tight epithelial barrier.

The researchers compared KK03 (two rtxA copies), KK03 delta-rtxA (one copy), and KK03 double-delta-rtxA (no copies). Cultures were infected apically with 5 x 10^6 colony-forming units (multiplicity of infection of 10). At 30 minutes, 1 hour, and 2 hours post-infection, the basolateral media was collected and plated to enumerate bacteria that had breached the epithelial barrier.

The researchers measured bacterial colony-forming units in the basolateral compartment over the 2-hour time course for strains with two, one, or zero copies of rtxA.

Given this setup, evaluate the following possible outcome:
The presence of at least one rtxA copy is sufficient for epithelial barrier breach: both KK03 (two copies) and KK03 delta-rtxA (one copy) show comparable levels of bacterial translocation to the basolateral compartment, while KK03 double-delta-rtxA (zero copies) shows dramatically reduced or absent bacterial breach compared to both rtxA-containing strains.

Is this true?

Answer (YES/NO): NO